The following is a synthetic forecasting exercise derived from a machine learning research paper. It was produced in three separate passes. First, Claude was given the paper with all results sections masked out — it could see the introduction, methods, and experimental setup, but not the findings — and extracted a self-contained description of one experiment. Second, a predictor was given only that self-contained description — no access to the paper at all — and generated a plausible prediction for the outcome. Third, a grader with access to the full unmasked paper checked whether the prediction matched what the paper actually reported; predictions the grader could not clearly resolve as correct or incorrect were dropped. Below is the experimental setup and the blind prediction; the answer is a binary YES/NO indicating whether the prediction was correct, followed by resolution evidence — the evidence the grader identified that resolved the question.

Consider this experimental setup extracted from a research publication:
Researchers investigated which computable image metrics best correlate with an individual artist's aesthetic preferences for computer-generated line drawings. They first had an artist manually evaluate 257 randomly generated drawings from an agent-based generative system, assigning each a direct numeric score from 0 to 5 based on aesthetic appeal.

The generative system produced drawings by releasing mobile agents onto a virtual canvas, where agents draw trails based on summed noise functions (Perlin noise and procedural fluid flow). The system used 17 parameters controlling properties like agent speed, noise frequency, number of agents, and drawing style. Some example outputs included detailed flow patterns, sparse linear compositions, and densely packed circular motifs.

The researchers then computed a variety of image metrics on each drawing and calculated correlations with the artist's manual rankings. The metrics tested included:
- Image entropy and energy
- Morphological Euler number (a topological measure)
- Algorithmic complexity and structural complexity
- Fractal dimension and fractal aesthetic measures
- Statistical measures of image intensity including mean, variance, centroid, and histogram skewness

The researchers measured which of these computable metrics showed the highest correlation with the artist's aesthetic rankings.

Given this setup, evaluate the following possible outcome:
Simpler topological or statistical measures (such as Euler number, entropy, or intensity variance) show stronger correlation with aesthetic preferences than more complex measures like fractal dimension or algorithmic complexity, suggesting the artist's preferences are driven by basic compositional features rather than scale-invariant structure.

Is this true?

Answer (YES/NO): NO